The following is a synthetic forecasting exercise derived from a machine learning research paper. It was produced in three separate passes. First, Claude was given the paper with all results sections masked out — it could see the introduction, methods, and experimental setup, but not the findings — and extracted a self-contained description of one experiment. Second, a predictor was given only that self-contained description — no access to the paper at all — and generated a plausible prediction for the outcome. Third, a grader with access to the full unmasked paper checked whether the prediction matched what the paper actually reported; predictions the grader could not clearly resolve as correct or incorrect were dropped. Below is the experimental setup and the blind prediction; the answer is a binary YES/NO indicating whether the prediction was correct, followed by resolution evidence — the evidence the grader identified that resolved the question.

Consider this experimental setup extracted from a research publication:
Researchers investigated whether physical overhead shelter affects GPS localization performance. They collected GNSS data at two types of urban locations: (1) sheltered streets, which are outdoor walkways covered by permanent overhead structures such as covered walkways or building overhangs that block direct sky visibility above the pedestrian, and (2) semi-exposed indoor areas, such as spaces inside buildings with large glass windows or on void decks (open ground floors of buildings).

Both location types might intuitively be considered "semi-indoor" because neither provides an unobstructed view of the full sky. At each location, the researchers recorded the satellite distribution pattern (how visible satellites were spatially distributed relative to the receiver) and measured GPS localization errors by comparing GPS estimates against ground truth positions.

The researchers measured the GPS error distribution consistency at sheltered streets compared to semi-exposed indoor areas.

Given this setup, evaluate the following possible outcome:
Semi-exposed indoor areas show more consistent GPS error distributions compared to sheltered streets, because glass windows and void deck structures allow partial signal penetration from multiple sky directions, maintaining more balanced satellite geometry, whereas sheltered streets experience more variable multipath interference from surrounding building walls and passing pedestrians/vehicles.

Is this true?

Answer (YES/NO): NO